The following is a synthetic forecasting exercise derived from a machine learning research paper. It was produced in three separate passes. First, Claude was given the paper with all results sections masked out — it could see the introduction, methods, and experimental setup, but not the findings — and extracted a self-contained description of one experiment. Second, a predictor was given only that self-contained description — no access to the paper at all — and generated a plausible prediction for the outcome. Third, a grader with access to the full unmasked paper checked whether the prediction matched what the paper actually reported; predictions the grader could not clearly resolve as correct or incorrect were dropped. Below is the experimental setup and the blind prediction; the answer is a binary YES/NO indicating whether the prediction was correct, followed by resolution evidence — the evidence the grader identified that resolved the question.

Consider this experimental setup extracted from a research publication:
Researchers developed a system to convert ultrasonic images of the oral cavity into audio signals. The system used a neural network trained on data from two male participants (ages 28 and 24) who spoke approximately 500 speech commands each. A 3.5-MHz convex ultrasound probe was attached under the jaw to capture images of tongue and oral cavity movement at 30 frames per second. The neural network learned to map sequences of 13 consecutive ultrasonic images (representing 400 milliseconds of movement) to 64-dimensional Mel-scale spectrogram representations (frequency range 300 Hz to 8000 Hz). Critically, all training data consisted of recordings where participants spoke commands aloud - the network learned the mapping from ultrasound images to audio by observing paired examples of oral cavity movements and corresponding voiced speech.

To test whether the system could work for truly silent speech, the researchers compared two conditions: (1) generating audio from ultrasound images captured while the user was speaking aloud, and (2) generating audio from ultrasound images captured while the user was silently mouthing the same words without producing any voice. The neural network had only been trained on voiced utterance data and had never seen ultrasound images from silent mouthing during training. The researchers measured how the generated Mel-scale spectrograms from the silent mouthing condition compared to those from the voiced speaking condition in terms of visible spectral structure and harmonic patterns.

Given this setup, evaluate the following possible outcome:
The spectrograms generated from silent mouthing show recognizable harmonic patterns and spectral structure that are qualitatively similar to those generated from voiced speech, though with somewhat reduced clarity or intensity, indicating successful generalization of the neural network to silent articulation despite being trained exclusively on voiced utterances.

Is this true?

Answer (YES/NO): NO